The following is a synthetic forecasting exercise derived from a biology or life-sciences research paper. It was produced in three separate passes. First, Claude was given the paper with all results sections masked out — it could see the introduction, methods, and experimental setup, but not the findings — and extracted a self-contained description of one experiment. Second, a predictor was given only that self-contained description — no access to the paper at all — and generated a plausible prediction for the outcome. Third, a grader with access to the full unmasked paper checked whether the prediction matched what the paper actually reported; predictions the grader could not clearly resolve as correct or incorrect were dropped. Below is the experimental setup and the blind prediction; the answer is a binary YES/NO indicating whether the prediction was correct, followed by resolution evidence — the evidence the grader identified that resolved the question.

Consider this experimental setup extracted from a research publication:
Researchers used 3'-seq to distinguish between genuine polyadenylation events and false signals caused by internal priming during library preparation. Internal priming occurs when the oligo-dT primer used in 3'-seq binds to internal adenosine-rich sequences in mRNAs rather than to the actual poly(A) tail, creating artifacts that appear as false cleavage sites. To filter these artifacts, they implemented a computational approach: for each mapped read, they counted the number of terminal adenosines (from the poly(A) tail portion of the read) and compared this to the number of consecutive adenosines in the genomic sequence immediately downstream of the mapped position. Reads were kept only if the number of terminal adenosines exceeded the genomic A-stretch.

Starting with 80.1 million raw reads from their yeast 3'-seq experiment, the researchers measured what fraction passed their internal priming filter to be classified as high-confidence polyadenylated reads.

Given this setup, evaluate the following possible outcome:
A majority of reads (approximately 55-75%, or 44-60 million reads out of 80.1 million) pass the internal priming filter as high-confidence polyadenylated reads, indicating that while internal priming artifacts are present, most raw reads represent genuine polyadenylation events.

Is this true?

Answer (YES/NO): NO